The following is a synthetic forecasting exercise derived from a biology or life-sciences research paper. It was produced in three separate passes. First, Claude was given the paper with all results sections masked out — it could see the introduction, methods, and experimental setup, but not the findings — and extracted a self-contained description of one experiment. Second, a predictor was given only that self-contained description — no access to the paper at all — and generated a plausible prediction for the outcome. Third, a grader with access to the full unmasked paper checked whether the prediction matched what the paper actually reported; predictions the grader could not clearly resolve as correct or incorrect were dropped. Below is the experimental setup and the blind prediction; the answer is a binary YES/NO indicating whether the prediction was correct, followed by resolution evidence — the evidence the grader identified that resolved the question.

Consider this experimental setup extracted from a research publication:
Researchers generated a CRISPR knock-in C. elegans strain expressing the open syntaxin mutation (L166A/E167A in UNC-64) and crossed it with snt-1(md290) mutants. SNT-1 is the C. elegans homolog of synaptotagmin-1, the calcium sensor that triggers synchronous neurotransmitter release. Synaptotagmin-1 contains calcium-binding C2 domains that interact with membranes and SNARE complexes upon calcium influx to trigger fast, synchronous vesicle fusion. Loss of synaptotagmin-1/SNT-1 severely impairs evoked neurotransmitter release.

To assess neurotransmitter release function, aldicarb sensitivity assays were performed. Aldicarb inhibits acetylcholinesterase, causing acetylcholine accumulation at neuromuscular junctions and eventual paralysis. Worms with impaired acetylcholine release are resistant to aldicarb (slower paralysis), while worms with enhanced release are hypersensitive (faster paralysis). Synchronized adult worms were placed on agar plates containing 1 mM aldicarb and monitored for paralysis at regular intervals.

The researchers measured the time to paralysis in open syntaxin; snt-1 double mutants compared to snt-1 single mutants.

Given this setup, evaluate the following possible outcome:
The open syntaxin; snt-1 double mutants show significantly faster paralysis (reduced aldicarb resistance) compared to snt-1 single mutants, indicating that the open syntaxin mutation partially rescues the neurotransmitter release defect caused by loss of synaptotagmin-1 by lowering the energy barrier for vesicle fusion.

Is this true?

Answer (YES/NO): YES